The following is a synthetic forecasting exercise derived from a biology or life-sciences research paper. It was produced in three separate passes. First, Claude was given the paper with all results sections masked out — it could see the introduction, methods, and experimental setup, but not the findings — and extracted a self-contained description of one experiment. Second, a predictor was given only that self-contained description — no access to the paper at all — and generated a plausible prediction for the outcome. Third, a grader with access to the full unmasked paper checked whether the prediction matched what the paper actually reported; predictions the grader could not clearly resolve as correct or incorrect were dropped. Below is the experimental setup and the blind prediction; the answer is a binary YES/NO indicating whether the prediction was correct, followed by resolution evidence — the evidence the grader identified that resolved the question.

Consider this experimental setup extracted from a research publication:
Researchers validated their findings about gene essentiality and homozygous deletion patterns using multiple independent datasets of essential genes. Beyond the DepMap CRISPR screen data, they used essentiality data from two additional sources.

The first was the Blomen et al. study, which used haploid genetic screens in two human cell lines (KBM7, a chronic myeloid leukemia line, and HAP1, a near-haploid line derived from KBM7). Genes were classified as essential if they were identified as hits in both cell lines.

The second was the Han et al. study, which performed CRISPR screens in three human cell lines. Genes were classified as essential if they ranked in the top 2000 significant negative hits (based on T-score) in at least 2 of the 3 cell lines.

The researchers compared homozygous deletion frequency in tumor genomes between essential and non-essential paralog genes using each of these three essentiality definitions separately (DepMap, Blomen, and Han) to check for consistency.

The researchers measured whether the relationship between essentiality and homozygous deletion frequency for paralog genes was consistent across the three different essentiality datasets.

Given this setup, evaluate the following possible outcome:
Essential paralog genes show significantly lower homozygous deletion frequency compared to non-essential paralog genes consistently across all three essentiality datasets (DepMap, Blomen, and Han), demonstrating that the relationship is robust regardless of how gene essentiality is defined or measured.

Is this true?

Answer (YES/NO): YES